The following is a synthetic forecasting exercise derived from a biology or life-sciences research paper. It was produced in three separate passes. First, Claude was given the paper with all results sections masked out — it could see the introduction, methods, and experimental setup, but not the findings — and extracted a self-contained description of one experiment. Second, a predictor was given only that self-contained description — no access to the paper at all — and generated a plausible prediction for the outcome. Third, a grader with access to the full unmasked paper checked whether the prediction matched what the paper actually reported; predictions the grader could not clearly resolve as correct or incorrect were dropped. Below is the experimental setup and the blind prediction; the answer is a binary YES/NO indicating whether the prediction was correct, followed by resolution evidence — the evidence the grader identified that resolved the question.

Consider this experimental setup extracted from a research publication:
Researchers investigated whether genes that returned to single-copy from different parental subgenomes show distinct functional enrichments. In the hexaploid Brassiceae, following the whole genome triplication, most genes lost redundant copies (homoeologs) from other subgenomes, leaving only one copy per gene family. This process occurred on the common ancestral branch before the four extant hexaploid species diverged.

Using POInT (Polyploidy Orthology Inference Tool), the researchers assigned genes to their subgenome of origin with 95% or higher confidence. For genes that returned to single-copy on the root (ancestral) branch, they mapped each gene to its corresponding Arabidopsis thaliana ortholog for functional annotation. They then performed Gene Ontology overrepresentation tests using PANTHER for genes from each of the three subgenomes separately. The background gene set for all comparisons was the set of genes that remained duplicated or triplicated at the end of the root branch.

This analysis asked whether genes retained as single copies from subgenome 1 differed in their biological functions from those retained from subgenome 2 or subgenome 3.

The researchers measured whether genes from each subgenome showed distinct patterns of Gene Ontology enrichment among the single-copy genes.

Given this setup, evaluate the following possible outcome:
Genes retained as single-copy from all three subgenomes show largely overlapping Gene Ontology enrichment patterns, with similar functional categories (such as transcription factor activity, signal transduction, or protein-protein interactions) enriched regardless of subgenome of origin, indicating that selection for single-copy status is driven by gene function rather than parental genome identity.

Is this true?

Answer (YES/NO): NO